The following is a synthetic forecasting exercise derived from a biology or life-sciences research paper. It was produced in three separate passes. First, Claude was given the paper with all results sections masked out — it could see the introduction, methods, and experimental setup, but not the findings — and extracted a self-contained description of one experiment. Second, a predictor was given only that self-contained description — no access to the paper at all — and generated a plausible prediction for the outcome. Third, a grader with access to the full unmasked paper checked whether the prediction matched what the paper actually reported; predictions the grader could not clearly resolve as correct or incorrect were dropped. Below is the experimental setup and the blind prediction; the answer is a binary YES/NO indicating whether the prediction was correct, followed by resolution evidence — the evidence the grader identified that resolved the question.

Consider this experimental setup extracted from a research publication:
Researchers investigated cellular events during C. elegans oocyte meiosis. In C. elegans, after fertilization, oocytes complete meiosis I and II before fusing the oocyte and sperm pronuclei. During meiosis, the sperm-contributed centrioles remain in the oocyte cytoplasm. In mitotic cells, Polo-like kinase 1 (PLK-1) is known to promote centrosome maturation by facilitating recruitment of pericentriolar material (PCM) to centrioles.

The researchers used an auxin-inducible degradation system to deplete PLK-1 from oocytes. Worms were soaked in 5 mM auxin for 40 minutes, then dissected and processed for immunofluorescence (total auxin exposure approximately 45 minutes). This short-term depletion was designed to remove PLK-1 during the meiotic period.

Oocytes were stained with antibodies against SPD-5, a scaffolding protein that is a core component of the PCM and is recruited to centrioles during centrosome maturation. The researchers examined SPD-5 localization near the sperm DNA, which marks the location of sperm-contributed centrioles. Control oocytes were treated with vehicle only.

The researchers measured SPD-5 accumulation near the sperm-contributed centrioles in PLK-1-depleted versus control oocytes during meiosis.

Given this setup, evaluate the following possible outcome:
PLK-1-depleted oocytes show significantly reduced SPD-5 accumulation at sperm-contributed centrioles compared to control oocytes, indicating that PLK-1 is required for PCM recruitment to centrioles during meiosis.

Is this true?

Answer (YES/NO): NO